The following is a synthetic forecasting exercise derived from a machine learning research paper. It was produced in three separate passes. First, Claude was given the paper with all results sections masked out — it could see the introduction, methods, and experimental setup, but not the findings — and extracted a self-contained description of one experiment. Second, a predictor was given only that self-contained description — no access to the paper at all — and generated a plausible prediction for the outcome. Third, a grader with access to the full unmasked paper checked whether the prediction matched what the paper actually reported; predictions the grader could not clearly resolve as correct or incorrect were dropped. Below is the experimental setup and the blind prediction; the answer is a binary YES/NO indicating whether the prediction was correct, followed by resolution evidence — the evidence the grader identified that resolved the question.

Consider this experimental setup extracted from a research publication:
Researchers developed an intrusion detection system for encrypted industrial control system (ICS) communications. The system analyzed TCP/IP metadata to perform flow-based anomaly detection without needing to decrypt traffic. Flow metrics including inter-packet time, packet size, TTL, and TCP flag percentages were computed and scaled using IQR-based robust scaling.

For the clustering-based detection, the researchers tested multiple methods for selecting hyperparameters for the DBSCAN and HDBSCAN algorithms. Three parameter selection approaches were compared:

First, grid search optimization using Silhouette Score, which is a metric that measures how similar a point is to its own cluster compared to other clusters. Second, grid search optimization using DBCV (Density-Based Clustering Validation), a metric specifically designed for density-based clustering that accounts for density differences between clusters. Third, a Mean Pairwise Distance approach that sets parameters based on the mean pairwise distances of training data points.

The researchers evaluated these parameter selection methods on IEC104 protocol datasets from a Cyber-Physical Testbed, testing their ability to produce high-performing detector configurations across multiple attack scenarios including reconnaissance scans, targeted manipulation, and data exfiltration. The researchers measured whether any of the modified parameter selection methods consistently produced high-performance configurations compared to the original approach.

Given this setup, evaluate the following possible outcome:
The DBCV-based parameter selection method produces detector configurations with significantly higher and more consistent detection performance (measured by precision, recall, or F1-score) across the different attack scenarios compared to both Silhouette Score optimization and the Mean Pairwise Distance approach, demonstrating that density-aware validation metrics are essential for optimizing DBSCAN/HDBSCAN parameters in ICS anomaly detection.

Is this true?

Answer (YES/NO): NO